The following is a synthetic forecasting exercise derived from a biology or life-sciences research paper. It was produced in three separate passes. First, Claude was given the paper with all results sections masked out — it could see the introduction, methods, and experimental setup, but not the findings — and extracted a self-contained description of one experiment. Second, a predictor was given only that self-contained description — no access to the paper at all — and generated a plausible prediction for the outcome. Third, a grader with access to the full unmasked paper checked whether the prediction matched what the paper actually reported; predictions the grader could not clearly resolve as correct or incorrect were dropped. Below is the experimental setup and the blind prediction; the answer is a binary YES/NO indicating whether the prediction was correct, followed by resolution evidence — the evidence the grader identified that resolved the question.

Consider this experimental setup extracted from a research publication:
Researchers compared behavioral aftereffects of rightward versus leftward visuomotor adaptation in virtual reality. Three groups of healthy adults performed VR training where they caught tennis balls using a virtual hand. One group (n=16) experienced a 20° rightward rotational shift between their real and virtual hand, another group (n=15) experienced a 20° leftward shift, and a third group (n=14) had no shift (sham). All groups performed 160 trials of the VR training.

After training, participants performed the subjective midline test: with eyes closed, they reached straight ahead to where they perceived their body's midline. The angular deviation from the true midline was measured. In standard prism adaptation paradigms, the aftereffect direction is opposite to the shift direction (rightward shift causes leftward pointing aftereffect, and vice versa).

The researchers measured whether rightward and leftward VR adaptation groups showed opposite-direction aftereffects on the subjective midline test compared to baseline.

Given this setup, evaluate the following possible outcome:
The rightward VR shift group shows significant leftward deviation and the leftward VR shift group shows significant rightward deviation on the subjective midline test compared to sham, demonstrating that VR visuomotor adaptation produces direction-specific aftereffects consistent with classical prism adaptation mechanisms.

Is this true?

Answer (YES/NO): YES